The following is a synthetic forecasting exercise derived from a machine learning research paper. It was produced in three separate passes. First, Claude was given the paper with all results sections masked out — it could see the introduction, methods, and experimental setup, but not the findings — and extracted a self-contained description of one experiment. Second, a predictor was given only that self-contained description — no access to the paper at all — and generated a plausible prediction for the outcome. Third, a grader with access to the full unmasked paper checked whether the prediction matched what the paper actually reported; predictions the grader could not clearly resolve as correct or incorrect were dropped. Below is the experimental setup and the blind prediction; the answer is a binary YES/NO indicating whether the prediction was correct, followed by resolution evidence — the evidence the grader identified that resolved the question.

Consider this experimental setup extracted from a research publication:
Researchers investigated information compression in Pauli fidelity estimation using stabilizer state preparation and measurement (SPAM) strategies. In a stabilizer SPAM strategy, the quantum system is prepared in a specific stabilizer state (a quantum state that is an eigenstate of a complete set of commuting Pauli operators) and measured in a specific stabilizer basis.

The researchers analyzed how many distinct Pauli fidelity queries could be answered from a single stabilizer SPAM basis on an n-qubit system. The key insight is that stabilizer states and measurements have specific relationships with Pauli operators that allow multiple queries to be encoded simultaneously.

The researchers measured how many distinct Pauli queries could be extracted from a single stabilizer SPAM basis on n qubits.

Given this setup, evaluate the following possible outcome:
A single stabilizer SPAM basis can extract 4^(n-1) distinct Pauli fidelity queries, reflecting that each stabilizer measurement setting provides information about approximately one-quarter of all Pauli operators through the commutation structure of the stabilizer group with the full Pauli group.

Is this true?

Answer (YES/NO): NO